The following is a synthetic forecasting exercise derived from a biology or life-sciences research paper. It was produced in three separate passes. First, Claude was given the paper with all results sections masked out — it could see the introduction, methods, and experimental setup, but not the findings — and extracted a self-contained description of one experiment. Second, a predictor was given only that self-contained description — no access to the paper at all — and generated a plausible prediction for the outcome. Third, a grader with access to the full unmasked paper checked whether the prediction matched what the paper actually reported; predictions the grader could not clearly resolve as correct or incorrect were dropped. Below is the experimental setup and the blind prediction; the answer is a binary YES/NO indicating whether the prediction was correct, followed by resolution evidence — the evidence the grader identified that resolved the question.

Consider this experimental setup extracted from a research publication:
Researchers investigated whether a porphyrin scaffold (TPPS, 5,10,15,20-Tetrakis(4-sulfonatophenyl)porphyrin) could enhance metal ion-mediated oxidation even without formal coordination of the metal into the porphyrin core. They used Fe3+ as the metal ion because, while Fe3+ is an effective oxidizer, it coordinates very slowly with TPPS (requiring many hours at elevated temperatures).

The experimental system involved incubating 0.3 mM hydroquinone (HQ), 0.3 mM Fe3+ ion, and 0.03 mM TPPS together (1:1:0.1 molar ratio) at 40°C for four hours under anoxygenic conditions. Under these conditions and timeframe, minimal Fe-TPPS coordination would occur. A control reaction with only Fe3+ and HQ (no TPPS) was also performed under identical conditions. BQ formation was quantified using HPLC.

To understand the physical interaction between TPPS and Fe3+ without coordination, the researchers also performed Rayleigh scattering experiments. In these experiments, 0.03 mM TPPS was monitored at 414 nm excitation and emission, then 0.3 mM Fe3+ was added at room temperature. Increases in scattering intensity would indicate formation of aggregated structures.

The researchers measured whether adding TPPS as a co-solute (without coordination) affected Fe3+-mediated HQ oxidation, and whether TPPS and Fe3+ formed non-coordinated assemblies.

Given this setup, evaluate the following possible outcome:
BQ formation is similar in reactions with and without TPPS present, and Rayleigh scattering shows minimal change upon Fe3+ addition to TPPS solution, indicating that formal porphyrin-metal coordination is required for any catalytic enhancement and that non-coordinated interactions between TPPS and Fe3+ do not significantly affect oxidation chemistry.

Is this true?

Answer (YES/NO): NO